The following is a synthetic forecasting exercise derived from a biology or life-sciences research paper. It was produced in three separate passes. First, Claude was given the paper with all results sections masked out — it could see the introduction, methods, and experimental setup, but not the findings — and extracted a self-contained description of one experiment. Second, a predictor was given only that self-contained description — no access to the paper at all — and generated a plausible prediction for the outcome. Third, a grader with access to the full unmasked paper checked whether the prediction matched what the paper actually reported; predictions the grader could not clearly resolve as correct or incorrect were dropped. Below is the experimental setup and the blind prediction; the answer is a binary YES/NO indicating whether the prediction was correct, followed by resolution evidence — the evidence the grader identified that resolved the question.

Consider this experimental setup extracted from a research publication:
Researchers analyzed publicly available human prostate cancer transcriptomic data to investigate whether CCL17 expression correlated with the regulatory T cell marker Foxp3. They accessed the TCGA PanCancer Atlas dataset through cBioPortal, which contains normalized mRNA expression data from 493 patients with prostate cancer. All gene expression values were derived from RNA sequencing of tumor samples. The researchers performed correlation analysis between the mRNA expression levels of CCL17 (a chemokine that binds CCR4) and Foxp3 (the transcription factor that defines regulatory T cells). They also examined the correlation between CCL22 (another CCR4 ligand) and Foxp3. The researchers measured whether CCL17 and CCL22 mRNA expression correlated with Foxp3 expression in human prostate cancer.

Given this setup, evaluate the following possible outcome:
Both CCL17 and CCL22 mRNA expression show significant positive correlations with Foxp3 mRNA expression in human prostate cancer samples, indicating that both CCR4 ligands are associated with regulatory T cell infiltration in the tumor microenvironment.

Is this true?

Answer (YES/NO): YES